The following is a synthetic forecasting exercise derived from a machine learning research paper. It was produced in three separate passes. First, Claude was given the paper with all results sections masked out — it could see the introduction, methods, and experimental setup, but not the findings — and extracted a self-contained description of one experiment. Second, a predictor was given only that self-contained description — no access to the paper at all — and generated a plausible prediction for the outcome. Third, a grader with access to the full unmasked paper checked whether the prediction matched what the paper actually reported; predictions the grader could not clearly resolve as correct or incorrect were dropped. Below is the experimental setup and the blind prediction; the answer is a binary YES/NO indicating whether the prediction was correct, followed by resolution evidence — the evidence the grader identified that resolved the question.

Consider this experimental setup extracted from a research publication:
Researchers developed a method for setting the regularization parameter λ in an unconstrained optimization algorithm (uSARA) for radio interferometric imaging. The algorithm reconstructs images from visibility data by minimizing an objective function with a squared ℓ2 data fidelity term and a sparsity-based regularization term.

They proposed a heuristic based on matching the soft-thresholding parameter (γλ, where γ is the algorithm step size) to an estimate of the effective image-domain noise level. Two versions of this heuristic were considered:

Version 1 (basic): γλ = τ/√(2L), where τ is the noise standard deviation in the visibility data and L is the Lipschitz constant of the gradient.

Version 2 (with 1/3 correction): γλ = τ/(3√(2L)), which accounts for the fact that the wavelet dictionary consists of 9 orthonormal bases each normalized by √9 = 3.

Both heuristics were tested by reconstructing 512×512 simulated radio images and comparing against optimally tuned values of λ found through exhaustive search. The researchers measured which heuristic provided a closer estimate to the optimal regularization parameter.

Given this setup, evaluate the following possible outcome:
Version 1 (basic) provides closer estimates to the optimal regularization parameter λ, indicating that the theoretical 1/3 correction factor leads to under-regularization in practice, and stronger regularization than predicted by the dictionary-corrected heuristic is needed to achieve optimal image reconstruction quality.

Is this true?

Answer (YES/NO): NO